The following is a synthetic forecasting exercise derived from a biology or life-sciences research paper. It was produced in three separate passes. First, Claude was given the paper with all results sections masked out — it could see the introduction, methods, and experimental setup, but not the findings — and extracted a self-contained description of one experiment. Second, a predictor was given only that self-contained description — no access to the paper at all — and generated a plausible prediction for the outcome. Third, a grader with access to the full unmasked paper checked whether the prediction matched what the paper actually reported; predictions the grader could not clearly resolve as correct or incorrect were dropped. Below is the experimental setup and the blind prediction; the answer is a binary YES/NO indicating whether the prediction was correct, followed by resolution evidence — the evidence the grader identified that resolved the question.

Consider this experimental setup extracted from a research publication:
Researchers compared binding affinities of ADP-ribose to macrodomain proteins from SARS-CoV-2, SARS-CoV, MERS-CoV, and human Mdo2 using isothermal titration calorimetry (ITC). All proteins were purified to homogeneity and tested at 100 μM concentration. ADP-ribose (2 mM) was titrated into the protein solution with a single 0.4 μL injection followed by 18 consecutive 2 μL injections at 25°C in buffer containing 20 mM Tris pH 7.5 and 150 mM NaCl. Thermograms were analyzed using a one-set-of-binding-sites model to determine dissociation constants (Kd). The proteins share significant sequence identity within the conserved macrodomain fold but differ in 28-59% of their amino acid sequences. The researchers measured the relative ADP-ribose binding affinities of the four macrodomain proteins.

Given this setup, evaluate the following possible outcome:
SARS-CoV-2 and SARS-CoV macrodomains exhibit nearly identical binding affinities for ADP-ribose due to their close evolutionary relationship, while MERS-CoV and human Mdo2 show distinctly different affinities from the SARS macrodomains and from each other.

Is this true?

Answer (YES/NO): NO